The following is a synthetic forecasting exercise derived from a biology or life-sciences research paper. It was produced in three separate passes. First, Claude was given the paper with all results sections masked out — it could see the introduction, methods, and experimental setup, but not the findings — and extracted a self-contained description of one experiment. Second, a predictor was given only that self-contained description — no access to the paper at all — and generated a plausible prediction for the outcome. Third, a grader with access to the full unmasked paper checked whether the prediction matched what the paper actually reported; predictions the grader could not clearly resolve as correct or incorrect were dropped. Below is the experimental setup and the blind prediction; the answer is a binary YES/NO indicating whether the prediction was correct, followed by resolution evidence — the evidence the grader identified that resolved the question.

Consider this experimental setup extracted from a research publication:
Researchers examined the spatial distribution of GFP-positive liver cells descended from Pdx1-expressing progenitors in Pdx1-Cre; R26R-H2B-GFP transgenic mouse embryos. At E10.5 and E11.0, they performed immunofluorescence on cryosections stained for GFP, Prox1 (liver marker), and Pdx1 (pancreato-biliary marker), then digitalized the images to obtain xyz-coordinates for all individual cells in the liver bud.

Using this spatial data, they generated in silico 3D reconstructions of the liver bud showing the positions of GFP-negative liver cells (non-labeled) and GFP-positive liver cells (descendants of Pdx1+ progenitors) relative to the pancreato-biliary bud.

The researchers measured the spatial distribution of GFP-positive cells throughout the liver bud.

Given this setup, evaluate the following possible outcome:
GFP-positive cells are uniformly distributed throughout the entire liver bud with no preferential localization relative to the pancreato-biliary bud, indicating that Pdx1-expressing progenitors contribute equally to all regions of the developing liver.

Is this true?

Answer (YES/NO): NO